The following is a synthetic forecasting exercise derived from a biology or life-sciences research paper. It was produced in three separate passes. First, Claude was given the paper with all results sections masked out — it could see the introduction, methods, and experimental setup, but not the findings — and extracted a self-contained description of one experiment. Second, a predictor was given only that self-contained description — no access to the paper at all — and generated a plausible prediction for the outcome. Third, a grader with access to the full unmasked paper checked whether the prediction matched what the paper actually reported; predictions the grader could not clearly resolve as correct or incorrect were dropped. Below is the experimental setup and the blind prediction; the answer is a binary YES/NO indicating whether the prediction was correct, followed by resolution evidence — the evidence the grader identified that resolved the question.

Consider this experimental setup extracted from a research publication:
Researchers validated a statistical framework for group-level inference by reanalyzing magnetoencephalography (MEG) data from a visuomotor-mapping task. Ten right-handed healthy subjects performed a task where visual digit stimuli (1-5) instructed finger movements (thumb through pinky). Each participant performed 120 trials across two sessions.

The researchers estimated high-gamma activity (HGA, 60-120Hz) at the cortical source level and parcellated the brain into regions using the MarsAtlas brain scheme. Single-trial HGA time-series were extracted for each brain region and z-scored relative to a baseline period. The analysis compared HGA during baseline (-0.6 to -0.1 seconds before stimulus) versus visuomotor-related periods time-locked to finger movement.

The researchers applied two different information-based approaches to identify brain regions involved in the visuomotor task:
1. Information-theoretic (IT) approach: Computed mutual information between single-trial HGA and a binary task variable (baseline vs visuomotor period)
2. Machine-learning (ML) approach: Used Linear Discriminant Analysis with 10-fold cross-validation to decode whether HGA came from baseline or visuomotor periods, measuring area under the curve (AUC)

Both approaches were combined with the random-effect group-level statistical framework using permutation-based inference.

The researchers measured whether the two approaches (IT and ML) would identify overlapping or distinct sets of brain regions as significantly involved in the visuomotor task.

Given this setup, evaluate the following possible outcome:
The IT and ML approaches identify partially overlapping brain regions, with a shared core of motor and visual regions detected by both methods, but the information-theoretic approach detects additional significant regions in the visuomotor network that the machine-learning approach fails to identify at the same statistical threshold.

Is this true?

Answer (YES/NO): NO